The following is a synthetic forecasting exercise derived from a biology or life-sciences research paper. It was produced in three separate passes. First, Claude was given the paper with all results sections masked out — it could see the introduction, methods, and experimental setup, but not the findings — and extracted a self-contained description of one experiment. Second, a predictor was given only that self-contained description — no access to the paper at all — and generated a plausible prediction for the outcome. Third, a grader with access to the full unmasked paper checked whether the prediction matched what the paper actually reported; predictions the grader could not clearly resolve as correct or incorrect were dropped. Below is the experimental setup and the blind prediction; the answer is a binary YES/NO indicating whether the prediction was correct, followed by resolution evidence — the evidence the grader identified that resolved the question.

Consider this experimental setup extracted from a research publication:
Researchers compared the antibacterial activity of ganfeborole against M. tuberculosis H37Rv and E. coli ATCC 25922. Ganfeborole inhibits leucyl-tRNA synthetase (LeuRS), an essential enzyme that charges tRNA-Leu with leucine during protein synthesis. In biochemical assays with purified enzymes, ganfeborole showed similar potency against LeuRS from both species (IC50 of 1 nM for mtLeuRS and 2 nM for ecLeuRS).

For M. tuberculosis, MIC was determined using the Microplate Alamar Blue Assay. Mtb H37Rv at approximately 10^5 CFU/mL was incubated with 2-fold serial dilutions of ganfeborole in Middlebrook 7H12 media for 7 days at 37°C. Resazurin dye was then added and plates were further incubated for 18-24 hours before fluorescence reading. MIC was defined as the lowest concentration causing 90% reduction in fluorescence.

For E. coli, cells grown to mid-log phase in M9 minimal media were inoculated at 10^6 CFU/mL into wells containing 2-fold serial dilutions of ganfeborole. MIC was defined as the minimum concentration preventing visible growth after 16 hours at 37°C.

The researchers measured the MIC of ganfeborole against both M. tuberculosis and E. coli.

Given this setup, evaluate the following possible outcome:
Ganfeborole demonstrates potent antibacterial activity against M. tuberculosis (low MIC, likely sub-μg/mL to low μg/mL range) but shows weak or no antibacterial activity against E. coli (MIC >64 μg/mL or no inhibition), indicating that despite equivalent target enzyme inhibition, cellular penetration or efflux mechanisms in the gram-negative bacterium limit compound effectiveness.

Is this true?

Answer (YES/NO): NO